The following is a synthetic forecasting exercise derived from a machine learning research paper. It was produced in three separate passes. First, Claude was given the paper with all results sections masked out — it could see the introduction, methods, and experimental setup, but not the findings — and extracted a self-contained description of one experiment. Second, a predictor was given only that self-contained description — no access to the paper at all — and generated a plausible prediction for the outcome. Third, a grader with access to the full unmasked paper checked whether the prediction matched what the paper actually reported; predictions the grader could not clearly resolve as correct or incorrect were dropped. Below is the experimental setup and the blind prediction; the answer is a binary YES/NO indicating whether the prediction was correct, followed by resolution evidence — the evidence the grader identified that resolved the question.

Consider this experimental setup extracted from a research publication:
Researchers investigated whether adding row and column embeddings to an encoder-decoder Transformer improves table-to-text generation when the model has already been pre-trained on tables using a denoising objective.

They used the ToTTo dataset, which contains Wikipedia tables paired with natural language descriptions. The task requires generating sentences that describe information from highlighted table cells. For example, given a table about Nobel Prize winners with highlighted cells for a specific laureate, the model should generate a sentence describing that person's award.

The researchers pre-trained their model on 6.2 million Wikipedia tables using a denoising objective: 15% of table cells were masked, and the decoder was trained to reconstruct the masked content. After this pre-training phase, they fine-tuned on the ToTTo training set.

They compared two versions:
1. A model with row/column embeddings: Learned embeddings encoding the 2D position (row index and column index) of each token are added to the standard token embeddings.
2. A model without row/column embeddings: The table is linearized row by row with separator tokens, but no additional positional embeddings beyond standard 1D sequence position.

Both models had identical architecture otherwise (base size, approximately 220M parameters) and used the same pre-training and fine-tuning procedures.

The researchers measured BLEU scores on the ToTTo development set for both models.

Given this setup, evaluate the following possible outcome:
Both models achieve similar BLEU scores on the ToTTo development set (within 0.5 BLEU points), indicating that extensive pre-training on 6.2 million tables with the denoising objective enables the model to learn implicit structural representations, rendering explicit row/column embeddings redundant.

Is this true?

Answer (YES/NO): NO